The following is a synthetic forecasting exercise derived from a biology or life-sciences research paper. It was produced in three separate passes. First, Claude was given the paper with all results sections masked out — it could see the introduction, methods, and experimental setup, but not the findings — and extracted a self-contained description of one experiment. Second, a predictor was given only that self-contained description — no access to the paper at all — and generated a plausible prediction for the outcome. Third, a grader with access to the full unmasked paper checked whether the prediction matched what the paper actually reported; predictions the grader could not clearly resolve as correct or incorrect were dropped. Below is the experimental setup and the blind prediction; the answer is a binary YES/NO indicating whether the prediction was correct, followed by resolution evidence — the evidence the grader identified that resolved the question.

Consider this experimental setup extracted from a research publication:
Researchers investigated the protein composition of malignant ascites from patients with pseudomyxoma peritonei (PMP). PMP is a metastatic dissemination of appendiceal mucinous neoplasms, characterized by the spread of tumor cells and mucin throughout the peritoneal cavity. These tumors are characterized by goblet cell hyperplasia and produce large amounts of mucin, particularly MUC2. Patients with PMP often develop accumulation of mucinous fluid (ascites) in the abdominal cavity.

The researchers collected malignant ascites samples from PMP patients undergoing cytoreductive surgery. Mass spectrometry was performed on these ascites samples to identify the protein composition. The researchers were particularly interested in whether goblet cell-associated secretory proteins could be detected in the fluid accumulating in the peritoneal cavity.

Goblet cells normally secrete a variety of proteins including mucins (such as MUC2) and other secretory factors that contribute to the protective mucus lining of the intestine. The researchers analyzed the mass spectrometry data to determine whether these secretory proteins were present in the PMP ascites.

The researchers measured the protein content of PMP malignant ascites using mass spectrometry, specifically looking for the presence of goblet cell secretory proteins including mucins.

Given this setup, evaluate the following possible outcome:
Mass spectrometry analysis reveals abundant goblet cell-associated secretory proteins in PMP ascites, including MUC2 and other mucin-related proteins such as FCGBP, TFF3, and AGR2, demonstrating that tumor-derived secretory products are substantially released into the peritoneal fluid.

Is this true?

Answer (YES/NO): YES